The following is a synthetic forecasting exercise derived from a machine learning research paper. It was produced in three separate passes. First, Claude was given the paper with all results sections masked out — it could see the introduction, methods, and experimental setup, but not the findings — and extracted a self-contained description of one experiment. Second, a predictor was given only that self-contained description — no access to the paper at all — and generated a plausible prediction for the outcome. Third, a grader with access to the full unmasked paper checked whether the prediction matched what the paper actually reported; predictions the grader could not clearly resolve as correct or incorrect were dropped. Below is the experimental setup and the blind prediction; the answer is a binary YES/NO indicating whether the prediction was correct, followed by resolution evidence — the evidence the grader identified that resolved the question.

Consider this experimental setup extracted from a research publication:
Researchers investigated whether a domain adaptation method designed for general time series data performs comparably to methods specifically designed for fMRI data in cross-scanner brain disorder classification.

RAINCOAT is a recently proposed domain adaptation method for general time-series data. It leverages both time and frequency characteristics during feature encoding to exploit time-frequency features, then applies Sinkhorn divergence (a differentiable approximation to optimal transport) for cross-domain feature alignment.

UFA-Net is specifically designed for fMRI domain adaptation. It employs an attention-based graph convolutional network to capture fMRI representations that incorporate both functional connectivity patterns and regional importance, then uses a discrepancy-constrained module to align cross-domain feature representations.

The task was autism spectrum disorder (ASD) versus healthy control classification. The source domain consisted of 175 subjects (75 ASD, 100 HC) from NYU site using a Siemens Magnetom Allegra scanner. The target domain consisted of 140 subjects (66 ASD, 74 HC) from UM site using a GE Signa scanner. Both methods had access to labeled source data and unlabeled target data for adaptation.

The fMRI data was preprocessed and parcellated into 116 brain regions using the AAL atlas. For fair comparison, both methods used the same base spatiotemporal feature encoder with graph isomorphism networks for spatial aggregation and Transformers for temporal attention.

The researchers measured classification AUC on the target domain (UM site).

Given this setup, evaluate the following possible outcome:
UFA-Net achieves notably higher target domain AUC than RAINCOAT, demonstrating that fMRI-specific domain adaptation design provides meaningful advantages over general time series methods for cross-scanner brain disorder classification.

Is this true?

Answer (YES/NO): NO